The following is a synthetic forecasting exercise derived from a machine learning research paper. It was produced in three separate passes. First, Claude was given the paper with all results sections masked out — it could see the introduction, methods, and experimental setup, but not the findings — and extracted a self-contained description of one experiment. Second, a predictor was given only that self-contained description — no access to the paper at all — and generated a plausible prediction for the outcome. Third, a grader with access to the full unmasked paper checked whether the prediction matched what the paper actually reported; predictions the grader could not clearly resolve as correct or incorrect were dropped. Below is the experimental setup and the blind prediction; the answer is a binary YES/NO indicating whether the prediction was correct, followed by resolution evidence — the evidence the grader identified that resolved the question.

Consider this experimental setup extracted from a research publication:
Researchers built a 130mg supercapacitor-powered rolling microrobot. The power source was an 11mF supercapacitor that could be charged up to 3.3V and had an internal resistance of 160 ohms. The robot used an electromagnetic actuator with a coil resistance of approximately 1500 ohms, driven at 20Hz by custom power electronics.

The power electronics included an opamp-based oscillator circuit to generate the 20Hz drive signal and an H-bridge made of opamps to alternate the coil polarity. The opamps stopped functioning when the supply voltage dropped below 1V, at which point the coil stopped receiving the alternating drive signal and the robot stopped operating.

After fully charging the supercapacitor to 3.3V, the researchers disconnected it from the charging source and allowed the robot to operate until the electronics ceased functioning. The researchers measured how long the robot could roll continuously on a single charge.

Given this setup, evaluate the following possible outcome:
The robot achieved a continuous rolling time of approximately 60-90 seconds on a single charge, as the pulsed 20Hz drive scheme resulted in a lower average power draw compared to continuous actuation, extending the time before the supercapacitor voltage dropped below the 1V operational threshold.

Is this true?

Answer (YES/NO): NO